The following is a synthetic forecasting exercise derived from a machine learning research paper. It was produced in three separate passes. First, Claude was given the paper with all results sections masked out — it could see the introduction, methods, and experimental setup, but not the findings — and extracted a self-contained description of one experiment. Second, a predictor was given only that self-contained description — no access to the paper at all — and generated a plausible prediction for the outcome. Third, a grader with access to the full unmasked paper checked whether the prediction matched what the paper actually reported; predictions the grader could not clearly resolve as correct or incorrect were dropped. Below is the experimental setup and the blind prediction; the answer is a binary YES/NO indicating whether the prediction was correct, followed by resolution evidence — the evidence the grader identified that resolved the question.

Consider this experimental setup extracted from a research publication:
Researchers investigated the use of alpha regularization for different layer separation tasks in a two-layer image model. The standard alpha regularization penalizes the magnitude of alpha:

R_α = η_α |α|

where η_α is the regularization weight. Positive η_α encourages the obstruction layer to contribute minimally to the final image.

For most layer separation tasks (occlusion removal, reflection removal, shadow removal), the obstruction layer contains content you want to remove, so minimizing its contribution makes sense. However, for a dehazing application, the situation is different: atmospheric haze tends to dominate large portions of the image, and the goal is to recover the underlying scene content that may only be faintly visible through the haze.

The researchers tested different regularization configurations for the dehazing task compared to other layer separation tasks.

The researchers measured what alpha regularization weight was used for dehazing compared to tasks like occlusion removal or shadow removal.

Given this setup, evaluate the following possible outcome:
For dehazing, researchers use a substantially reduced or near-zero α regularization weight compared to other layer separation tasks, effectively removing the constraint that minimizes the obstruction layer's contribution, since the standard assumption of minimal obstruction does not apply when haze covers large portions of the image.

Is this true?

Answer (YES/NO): NO